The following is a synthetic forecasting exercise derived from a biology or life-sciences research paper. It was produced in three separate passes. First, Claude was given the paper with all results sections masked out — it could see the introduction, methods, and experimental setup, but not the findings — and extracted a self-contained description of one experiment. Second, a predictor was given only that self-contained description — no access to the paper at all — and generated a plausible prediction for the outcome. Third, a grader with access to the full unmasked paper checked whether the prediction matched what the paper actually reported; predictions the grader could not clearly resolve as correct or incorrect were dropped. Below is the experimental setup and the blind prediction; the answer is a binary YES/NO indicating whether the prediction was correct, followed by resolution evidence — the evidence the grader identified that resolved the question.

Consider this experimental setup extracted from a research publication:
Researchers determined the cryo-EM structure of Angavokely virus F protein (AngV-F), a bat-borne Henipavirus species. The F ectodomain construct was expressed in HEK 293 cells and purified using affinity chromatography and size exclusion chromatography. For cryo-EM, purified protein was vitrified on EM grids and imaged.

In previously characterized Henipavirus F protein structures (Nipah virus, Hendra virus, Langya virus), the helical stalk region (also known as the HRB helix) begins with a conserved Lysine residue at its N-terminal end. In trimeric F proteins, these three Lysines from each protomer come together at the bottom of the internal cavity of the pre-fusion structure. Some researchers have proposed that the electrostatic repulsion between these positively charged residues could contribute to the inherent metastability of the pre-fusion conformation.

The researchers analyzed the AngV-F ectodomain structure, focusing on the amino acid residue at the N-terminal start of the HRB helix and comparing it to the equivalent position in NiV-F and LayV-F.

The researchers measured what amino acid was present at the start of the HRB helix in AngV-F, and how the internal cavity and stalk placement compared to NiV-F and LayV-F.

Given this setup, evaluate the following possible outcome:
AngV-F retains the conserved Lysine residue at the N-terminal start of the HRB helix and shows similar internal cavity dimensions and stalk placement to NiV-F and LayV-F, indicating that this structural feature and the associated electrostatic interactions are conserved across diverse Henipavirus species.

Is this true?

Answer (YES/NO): NO